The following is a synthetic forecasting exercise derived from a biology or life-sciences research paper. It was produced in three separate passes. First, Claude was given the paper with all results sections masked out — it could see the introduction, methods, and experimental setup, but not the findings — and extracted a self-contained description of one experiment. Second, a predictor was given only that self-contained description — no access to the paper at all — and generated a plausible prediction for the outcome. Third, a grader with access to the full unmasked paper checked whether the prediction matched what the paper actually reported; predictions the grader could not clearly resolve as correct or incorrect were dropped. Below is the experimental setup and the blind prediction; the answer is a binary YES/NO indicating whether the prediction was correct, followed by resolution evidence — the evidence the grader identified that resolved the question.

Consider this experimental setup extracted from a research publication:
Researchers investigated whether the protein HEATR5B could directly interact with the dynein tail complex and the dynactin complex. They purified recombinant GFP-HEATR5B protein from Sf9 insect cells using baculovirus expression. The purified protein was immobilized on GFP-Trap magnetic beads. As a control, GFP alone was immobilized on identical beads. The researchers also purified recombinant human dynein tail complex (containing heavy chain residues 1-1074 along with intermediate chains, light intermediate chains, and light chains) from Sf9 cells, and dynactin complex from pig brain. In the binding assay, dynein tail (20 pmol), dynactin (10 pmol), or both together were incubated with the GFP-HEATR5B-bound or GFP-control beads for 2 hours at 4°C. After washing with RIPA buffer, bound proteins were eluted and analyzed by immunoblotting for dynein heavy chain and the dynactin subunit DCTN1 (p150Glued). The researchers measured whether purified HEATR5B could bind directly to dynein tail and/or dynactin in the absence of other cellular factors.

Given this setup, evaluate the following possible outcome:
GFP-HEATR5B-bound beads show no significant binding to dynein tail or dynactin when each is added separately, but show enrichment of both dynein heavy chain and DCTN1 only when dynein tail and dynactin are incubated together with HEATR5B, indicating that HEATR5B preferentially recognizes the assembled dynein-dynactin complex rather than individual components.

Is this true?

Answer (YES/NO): NO